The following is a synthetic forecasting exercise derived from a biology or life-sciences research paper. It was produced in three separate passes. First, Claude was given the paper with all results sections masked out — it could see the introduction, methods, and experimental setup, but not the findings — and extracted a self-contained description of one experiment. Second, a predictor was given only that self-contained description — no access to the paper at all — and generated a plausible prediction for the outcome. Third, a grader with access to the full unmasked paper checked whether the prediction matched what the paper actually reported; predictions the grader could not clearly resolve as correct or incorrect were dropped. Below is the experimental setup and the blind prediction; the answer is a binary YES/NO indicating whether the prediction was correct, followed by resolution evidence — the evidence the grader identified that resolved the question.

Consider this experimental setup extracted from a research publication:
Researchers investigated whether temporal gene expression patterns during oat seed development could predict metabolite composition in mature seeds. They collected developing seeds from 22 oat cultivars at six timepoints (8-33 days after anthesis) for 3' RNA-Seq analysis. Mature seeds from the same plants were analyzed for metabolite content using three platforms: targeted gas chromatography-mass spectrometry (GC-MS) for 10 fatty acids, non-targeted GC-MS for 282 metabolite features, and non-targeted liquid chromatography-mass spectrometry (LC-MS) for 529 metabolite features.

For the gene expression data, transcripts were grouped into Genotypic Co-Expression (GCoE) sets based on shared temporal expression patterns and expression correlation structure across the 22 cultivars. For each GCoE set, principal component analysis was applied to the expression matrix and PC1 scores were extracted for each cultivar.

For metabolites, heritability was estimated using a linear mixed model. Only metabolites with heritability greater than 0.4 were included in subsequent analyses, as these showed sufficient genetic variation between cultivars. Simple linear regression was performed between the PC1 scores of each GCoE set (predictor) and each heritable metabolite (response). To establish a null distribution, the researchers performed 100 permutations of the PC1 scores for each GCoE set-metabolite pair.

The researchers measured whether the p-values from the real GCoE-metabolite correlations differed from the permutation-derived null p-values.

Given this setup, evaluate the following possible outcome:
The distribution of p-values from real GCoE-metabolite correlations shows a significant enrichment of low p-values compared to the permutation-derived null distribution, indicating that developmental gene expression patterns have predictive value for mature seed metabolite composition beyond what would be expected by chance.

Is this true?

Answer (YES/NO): YES